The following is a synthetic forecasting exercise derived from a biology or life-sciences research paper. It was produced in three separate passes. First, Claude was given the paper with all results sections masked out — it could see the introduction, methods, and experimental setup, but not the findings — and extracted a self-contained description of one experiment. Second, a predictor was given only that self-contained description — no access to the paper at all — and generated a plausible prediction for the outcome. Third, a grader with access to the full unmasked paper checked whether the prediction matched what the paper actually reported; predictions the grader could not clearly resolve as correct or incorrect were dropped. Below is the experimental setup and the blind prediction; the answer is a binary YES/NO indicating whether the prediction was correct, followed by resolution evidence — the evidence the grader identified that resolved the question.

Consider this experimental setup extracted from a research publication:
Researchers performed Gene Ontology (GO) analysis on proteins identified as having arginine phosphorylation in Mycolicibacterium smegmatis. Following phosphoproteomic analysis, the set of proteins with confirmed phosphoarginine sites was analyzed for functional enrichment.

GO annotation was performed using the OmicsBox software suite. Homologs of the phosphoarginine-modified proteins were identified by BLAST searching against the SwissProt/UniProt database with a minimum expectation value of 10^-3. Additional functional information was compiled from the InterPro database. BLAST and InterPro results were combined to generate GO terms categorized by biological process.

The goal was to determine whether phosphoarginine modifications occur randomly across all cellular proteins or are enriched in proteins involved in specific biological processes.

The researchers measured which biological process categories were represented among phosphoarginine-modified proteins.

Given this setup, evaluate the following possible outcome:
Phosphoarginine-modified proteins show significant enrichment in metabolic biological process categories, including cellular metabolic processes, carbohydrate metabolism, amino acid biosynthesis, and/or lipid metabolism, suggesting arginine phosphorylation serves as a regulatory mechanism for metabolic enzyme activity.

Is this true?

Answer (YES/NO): NO